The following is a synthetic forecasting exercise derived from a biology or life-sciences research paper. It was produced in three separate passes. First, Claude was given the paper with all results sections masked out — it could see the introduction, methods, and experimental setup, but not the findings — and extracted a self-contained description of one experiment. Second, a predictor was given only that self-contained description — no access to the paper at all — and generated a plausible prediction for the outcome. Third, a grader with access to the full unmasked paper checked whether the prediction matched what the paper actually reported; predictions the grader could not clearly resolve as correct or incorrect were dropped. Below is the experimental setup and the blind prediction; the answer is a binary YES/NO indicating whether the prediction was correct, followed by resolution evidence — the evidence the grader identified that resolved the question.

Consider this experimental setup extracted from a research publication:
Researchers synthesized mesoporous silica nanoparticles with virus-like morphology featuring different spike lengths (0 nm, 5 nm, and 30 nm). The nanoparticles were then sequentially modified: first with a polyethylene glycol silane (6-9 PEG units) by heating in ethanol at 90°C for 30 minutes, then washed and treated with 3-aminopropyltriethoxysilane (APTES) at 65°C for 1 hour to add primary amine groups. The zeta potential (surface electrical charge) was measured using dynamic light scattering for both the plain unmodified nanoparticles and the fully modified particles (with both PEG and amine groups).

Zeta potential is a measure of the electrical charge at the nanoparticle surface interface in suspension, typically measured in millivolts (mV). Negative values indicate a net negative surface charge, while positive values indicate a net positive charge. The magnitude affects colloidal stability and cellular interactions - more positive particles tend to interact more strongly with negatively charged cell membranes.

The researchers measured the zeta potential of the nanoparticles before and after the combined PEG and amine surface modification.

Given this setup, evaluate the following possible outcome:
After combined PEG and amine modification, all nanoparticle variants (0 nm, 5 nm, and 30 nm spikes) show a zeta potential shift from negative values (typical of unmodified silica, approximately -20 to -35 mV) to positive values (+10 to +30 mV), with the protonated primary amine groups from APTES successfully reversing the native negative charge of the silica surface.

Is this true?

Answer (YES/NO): NO